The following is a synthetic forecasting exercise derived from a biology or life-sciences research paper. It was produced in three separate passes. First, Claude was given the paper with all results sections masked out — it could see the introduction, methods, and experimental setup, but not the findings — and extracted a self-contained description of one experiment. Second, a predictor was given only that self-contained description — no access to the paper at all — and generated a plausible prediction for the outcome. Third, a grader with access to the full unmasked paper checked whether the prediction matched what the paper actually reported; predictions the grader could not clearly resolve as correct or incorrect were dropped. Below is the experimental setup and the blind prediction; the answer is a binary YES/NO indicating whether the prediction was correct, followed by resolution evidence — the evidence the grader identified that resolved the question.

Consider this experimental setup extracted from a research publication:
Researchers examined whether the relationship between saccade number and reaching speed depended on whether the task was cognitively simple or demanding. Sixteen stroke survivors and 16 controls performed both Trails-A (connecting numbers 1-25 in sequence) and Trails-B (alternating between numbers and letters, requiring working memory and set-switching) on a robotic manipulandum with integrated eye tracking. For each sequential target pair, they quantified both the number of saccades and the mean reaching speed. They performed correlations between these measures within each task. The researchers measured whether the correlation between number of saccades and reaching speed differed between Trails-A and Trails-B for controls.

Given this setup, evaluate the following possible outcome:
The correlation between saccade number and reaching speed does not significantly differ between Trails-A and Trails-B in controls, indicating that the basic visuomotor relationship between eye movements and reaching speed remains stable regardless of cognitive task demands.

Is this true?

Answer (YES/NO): NO